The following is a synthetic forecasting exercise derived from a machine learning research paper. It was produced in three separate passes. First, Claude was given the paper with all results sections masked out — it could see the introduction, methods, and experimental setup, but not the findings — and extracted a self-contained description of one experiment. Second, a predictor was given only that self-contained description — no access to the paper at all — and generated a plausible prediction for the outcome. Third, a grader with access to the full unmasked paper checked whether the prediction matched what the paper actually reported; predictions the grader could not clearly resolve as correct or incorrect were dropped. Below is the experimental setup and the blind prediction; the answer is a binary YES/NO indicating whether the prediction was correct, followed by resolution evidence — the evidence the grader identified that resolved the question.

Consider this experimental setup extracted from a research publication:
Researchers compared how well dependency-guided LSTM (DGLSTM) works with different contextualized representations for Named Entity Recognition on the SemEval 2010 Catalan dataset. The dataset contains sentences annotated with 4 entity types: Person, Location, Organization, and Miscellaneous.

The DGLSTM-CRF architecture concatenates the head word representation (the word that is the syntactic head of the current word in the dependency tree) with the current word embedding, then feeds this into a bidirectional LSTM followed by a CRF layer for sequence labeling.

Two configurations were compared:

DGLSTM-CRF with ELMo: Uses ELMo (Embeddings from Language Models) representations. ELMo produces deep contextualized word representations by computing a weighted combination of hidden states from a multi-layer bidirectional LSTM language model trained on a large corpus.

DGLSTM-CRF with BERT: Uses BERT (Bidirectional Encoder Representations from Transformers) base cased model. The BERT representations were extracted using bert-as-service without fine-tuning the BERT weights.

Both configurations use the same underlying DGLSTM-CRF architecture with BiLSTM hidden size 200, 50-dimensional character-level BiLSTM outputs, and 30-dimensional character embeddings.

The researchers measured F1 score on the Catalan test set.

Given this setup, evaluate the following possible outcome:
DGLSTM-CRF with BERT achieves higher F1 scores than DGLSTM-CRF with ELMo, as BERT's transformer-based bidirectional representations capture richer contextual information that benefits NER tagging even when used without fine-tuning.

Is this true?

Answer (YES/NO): YES